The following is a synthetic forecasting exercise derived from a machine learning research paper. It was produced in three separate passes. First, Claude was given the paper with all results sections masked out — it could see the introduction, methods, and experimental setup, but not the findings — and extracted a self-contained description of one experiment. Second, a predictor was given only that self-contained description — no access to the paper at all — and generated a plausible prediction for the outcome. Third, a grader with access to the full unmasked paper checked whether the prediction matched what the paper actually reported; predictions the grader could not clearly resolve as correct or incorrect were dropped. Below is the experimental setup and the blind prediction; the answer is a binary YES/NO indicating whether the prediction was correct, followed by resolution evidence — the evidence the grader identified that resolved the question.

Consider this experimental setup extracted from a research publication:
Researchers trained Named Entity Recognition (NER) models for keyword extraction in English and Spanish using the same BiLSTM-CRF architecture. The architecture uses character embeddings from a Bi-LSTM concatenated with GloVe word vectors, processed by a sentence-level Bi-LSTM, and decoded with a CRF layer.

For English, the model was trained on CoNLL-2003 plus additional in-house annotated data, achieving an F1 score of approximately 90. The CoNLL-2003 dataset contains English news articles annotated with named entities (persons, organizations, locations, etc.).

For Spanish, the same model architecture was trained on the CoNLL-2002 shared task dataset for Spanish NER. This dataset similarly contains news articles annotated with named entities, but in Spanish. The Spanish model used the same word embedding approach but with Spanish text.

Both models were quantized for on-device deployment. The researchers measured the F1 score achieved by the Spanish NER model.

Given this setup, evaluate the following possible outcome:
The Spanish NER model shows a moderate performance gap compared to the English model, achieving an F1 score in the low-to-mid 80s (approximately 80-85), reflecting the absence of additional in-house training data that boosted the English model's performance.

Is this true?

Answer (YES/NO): NO